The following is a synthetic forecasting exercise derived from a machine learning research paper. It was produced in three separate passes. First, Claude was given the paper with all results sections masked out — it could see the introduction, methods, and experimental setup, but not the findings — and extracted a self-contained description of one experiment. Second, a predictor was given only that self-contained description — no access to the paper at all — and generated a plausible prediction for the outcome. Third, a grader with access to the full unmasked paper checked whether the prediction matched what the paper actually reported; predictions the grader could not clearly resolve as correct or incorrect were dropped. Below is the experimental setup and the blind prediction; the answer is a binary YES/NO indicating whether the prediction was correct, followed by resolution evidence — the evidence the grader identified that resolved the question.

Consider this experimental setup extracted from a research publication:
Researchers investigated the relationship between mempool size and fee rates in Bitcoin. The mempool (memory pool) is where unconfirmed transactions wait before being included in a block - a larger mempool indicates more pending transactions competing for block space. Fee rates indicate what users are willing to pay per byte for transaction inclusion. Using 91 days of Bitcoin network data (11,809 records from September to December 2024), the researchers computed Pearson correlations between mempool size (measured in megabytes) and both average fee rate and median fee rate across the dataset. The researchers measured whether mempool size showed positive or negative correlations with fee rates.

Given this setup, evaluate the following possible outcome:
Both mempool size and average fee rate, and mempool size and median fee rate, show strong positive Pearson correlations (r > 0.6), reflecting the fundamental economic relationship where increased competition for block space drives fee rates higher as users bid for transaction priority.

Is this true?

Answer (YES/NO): NO